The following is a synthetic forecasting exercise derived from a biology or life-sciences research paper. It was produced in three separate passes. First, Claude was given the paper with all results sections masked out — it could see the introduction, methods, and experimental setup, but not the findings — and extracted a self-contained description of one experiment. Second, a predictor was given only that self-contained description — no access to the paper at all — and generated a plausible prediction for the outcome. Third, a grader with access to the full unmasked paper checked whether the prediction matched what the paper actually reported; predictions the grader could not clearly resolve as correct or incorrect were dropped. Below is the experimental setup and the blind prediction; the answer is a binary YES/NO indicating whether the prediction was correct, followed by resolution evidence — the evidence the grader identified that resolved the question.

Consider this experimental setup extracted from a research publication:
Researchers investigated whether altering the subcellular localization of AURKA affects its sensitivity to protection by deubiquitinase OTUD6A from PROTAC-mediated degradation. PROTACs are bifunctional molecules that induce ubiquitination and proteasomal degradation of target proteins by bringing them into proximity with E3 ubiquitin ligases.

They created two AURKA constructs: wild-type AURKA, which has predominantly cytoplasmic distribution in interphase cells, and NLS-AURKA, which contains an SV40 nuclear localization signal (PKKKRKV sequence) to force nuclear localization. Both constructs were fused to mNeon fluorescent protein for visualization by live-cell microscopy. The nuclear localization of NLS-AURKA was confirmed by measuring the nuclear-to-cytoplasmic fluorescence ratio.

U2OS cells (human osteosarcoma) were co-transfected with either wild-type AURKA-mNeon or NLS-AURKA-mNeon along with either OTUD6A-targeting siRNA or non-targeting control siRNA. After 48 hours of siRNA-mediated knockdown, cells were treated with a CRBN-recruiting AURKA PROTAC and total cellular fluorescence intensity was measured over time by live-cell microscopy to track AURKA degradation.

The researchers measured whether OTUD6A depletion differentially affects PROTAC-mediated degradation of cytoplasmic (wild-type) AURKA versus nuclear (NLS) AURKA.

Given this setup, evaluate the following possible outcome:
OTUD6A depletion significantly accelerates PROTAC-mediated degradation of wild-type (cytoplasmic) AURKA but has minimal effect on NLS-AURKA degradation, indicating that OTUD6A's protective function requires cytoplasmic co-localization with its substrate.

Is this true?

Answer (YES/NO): YES